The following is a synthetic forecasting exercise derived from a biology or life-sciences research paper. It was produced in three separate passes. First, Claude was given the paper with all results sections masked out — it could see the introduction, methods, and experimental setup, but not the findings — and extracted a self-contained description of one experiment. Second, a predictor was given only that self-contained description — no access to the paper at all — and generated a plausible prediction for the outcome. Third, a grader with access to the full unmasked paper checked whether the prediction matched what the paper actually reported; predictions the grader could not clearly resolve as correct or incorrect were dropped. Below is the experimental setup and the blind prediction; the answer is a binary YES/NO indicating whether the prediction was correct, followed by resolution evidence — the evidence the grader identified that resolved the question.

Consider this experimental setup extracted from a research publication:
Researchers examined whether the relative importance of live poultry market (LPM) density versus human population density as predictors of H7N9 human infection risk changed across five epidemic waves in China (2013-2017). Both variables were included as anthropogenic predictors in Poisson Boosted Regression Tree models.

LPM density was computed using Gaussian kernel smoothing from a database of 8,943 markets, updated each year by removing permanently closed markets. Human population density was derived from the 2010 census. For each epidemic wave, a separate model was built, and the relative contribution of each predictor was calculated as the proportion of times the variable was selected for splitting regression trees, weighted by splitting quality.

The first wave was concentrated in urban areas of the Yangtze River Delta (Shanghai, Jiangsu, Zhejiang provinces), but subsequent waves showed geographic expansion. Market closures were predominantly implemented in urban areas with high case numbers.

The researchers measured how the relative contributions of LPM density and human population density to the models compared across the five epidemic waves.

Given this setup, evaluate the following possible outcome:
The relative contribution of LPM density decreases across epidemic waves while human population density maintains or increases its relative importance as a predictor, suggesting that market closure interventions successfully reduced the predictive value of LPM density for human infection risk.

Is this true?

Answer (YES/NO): NO